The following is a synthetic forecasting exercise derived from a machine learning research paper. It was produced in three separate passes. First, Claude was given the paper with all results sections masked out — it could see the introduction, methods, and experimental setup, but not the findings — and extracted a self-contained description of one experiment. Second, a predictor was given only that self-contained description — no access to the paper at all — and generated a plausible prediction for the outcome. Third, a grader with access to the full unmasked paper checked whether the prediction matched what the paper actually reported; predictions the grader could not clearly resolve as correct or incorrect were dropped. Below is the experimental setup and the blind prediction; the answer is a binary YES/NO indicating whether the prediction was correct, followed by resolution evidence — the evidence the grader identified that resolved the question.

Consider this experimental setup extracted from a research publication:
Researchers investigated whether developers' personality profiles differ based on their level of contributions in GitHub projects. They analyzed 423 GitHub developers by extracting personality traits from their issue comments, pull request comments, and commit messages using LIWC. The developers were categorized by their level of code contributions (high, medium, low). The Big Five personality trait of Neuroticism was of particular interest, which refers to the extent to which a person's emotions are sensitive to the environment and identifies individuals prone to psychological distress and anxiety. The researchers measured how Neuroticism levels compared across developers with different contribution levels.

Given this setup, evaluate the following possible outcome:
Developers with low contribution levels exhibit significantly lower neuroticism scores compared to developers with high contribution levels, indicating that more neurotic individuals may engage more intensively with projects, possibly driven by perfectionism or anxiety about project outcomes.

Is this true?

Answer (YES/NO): NO